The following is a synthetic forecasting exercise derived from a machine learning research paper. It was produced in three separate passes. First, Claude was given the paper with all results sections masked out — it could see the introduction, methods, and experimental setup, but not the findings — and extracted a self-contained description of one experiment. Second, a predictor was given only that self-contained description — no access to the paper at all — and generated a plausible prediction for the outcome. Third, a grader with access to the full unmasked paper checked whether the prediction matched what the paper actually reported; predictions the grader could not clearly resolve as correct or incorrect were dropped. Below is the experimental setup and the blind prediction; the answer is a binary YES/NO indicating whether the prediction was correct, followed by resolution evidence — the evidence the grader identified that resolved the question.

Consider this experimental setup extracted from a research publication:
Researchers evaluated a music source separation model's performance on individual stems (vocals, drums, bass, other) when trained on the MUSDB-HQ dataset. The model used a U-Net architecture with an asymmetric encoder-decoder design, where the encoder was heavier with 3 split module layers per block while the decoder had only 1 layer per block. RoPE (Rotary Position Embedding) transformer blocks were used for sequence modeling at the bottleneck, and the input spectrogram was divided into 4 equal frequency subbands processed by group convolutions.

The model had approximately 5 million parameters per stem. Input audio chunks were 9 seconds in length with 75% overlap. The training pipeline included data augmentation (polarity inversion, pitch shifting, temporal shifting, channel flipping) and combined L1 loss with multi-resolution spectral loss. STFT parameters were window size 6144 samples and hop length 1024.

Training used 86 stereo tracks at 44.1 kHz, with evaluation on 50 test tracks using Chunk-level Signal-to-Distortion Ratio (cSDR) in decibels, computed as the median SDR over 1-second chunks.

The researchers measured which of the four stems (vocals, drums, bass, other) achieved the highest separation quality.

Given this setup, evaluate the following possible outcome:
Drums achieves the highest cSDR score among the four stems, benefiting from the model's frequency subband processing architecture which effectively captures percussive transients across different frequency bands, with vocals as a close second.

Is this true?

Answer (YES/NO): YES